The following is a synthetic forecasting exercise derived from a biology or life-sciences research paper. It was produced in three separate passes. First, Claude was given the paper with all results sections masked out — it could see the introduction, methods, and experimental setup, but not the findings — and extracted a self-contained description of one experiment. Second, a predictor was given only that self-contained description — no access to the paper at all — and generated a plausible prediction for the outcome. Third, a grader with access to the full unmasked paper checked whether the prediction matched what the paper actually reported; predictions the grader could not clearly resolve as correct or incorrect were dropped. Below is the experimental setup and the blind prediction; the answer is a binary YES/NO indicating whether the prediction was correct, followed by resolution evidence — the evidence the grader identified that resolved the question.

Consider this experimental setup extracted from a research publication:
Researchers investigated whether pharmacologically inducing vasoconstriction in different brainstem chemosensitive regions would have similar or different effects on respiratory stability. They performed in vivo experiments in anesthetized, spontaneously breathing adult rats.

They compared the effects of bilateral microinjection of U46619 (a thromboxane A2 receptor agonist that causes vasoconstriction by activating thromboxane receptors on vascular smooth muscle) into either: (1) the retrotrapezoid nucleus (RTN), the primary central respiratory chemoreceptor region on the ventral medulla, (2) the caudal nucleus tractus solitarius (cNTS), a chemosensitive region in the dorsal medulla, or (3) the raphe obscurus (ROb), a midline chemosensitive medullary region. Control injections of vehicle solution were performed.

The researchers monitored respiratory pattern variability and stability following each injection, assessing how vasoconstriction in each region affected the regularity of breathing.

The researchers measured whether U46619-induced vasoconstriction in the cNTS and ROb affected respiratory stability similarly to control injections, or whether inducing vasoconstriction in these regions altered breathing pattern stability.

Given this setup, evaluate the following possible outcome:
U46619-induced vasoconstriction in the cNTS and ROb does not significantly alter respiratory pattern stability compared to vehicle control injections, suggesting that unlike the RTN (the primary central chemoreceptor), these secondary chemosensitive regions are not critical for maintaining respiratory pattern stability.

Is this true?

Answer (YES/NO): NO